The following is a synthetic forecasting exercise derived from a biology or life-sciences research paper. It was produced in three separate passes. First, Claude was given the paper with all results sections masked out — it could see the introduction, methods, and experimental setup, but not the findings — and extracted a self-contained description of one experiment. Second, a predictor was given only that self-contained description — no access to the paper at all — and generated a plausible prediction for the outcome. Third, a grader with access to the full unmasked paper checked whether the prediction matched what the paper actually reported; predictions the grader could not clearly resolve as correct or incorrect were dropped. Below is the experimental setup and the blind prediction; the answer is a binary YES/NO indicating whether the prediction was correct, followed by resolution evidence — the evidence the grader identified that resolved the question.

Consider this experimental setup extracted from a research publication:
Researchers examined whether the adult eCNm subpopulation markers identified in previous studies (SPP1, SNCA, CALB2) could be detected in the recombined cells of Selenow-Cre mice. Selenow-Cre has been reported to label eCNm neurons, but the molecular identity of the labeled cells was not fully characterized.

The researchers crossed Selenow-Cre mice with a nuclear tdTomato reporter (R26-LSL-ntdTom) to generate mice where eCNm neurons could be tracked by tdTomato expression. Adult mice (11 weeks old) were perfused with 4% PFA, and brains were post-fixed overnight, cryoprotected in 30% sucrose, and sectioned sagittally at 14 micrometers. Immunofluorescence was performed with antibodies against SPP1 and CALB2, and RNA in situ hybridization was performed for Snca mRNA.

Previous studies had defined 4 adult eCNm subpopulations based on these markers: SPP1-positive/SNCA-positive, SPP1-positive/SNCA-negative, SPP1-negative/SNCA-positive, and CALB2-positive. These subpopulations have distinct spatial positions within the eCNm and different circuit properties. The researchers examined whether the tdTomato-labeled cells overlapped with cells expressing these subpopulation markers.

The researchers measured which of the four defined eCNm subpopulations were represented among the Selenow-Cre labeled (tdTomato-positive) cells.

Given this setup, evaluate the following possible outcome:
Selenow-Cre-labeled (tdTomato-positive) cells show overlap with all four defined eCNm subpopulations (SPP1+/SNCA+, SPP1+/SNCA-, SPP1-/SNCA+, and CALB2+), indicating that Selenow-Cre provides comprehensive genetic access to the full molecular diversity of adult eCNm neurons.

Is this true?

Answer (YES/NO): YES